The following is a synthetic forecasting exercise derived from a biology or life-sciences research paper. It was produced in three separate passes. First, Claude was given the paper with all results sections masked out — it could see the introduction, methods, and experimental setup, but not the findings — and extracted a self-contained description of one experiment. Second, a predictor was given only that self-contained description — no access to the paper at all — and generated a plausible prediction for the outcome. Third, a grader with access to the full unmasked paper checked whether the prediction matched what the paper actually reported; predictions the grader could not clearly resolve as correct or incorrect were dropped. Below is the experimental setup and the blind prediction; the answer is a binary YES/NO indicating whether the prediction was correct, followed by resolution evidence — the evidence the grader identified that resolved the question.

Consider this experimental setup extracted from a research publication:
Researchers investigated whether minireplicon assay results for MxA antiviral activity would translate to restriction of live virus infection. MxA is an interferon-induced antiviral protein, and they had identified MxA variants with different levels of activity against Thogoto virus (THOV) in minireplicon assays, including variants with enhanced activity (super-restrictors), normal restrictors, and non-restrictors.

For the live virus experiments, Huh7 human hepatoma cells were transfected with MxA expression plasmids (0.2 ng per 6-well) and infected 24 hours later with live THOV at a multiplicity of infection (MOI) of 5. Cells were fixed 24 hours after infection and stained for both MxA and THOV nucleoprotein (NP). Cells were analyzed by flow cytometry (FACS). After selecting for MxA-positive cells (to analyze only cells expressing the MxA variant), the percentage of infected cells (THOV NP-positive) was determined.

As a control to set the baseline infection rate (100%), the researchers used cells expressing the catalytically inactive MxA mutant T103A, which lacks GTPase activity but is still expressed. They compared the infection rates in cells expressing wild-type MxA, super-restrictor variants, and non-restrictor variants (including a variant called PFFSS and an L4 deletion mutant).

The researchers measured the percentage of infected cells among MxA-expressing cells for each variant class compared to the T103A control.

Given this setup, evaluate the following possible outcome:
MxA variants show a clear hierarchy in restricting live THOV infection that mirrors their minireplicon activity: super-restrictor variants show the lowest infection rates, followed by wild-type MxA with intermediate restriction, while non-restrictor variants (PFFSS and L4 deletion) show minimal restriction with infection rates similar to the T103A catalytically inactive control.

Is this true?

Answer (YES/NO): NO